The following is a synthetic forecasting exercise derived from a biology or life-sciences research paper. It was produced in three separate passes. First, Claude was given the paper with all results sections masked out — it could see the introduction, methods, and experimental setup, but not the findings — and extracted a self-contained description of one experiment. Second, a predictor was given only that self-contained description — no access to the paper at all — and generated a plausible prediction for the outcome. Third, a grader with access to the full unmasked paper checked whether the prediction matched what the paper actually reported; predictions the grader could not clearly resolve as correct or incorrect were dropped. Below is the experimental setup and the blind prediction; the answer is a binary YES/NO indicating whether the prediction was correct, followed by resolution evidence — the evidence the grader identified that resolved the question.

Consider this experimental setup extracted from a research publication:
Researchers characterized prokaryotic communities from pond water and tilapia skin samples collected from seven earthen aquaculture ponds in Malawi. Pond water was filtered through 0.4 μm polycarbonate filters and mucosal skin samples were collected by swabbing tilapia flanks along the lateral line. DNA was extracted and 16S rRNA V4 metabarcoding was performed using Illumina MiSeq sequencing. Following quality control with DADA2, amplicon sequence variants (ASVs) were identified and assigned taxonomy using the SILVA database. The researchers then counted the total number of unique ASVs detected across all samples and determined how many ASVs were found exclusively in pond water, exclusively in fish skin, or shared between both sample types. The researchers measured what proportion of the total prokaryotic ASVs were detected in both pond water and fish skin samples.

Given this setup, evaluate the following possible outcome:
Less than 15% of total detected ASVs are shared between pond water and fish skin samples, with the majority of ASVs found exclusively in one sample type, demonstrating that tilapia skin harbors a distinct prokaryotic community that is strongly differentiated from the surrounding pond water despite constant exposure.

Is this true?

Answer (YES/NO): NO